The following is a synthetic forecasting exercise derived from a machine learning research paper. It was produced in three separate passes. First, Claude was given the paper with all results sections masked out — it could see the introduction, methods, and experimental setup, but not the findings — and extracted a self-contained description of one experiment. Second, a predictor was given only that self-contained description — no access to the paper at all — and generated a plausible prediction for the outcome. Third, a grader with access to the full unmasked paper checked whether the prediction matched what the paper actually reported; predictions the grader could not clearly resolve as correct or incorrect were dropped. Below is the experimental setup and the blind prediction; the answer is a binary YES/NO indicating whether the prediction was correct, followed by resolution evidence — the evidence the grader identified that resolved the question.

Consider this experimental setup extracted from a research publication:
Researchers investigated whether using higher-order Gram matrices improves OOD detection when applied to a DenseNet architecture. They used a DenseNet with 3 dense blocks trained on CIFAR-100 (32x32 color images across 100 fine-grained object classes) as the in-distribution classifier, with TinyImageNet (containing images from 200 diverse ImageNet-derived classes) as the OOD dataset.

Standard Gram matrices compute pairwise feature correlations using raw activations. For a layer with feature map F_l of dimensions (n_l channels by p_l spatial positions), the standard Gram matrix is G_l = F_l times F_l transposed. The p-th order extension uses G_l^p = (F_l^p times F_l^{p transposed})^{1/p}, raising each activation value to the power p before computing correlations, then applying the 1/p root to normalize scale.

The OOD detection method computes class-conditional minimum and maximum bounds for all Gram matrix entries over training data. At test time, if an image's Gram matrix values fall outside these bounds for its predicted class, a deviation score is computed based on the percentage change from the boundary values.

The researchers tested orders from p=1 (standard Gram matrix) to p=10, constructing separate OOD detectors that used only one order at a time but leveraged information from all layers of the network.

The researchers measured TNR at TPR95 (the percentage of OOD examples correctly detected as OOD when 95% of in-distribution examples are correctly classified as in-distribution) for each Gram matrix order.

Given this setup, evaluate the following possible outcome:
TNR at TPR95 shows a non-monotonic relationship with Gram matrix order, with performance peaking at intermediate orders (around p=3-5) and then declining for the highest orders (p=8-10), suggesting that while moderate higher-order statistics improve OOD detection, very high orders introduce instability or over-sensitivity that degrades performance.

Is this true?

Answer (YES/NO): NO